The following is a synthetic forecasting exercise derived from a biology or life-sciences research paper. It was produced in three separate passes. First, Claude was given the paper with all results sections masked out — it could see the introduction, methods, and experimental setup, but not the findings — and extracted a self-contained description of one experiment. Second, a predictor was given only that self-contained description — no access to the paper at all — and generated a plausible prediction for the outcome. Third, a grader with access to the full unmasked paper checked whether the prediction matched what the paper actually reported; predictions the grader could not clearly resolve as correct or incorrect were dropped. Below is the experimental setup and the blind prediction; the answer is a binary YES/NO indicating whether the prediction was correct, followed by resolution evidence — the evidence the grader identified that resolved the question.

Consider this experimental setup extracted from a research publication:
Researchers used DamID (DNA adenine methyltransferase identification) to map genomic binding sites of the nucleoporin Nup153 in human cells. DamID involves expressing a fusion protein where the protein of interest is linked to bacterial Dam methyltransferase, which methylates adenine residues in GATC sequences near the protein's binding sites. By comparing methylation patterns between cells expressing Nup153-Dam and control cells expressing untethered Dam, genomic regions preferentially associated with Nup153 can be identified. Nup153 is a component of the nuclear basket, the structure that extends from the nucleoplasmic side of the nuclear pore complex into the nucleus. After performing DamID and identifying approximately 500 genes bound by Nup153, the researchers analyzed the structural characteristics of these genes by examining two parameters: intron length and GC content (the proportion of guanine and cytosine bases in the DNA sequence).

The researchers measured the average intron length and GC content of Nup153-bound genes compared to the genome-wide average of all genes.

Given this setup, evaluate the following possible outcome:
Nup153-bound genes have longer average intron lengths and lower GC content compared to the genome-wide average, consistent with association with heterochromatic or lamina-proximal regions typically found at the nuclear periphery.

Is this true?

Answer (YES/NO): YES